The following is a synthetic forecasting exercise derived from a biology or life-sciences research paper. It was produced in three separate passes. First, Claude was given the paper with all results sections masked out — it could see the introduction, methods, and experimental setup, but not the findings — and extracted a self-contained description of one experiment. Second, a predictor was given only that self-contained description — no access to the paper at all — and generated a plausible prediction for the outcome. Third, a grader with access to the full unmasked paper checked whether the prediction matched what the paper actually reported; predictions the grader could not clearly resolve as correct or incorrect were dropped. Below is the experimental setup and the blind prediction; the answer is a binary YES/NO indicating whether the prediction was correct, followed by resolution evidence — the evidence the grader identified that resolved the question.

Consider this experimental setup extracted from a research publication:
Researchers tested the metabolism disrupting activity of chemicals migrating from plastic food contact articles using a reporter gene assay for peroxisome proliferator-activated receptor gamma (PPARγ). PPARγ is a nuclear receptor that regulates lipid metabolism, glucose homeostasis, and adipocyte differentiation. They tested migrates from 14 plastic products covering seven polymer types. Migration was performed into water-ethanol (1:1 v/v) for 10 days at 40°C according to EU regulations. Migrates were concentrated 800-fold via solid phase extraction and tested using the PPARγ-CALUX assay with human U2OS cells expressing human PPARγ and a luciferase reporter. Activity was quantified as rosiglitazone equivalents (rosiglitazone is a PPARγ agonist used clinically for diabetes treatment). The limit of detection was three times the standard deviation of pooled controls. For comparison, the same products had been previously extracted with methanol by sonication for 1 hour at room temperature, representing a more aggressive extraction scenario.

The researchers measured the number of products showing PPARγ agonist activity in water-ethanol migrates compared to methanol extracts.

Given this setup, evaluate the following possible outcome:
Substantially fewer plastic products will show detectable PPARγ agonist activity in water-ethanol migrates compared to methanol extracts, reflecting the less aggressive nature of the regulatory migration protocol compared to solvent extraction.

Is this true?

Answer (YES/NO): NO